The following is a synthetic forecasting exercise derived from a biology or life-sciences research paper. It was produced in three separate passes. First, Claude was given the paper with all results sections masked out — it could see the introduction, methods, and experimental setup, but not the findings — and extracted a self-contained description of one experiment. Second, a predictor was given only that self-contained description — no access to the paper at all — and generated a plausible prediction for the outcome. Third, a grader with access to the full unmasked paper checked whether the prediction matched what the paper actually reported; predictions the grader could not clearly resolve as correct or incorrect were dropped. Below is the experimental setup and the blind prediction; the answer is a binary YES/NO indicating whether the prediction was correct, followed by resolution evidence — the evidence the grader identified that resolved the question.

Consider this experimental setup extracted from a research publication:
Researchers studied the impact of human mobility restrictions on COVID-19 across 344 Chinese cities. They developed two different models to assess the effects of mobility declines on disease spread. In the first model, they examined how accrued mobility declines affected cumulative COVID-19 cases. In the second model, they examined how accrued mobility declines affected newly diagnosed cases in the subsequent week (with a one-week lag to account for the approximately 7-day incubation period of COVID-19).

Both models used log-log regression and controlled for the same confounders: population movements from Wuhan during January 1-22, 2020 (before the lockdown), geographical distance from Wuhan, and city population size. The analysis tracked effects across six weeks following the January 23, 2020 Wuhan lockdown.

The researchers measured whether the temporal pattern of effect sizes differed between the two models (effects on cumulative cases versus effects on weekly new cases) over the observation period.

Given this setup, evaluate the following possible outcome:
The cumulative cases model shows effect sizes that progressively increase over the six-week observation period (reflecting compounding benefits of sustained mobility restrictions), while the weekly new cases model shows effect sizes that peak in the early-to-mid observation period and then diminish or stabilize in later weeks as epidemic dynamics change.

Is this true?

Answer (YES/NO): NO